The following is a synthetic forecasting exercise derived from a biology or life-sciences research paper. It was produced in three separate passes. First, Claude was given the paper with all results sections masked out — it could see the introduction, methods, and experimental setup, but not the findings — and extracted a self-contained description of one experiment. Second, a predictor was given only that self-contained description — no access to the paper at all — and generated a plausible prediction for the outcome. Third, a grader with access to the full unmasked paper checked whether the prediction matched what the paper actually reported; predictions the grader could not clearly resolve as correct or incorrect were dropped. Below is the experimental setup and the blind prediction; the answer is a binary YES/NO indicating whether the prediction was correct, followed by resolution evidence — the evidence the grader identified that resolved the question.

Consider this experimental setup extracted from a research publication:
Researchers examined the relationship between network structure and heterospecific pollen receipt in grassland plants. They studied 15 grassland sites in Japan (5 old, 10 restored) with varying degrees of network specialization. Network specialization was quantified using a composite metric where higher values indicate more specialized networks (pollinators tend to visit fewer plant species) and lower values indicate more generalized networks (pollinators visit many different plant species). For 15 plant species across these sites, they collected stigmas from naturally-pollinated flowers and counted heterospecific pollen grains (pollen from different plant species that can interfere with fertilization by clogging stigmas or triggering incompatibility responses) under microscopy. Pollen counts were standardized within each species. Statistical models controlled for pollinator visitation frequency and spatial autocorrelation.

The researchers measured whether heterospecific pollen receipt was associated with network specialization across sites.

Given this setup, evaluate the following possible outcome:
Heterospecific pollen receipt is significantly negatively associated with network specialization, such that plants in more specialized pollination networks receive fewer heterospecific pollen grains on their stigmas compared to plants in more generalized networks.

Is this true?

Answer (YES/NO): NO